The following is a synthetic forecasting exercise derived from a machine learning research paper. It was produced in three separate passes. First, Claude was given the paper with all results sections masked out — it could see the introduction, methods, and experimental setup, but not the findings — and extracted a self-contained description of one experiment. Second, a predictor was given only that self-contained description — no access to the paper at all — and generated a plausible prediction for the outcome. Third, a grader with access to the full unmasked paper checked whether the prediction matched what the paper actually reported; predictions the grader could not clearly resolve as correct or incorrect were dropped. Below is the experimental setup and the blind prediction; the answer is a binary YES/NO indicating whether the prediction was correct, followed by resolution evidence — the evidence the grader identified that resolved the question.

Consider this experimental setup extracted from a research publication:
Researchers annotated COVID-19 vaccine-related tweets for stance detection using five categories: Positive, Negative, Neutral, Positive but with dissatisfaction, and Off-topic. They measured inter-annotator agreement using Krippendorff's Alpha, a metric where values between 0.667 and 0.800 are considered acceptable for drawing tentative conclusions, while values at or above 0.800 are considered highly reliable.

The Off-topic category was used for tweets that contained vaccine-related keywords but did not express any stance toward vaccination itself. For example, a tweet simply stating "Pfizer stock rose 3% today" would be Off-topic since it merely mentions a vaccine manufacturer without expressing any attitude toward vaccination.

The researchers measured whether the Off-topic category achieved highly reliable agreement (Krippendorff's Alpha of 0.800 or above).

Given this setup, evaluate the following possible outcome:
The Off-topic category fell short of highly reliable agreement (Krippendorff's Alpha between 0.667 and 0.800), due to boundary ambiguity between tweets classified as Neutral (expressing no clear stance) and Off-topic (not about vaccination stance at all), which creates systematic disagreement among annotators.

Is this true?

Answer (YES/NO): NO